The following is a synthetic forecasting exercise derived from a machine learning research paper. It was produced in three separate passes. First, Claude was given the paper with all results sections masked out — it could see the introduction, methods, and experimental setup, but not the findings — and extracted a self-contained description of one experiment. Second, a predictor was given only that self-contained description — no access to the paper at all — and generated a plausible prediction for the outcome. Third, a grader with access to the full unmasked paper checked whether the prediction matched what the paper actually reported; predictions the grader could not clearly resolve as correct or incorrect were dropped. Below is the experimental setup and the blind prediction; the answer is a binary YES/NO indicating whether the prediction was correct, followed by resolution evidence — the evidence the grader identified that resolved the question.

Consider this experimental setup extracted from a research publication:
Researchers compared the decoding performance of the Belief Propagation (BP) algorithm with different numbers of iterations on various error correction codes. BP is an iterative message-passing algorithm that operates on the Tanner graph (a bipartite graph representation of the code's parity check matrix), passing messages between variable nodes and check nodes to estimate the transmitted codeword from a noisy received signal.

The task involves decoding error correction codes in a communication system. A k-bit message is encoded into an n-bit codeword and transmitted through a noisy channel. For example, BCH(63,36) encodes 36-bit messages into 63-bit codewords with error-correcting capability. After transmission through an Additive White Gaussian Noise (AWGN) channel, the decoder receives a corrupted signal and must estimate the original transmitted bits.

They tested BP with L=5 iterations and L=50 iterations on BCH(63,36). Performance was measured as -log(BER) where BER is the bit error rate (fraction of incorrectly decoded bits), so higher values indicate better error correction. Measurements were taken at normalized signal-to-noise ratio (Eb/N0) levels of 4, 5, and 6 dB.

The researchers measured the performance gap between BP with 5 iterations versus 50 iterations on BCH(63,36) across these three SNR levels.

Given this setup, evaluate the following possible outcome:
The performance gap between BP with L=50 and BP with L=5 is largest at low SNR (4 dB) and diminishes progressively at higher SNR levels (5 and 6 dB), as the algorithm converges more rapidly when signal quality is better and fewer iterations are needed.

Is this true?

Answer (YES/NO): NO